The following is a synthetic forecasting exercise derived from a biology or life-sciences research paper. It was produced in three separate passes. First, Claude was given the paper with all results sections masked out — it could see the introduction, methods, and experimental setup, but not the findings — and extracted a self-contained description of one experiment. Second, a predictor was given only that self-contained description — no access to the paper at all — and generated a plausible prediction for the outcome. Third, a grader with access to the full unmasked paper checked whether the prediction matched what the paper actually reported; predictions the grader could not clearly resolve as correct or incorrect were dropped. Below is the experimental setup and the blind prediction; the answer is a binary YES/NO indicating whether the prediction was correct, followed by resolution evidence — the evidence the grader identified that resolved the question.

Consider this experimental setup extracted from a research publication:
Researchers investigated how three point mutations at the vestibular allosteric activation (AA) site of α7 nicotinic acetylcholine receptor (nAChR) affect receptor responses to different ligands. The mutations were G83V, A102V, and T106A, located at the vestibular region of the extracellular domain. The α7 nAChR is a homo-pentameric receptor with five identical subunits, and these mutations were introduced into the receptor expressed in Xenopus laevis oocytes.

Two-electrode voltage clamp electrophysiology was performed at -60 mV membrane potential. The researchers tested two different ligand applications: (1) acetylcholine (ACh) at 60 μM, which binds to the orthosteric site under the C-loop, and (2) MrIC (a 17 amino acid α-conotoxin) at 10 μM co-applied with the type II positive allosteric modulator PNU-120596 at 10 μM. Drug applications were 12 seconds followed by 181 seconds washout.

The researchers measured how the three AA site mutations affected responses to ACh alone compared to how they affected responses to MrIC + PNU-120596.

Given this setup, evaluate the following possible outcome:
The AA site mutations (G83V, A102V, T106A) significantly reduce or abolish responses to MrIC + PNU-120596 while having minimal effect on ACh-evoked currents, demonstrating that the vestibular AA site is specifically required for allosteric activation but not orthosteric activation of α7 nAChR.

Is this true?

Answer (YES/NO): NO